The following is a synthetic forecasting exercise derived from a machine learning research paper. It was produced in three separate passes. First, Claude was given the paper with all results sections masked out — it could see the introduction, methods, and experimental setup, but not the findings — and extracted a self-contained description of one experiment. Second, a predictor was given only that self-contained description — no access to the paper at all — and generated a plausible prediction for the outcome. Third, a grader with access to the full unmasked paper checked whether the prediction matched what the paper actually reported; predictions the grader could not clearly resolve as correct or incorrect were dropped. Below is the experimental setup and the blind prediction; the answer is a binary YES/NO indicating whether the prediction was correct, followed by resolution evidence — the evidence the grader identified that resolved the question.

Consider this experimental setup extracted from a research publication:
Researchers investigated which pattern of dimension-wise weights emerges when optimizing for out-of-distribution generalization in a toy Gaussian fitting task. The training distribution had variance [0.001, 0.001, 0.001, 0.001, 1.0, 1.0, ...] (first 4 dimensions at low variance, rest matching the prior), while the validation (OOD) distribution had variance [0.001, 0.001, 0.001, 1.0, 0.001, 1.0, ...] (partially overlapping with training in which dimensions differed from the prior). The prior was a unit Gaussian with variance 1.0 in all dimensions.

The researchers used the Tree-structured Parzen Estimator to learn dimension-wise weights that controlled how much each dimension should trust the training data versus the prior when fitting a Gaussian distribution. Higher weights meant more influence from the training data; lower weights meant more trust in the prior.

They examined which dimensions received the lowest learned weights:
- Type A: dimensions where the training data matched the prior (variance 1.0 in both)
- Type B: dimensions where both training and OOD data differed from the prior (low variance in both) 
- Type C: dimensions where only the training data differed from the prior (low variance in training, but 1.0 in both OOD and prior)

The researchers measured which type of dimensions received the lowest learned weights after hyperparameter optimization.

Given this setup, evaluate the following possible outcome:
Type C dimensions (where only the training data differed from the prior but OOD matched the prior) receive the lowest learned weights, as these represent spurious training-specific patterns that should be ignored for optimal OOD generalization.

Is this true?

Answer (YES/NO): YES